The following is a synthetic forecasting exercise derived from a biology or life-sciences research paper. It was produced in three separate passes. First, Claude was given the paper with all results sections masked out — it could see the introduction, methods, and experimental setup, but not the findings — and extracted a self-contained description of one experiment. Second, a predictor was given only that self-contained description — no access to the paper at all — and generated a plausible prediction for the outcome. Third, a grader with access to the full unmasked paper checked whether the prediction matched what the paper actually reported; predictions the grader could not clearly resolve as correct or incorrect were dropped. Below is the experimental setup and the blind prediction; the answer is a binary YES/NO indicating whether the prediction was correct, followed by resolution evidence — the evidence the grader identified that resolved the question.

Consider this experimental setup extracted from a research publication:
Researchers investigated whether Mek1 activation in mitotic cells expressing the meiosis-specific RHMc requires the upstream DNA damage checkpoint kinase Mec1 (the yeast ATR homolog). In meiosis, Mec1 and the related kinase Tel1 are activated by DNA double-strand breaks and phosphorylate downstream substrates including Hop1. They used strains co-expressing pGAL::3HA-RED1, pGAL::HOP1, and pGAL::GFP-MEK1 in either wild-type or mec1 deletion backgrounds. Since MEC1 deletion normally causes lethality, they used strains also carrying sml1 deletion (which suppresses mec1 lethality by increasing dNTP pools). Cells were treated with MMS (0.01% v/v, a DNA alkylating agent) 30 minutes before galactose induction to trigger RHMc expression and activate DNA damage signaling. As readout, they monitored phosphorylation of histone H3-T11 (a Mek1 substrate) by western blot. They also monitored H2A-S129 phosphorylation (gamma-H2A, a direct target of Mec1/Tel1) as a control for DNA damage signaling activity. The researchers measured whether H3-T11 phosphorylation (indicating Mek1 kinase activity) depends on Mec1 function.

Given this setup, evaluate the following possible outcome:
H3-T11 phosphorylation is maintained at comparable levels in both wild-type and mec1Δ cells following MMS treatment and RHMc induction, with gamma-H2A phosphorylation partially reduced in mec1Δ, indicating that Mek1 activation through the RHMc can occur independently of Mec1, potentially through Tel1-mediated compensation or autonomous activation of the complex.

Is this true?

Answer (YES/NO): NO